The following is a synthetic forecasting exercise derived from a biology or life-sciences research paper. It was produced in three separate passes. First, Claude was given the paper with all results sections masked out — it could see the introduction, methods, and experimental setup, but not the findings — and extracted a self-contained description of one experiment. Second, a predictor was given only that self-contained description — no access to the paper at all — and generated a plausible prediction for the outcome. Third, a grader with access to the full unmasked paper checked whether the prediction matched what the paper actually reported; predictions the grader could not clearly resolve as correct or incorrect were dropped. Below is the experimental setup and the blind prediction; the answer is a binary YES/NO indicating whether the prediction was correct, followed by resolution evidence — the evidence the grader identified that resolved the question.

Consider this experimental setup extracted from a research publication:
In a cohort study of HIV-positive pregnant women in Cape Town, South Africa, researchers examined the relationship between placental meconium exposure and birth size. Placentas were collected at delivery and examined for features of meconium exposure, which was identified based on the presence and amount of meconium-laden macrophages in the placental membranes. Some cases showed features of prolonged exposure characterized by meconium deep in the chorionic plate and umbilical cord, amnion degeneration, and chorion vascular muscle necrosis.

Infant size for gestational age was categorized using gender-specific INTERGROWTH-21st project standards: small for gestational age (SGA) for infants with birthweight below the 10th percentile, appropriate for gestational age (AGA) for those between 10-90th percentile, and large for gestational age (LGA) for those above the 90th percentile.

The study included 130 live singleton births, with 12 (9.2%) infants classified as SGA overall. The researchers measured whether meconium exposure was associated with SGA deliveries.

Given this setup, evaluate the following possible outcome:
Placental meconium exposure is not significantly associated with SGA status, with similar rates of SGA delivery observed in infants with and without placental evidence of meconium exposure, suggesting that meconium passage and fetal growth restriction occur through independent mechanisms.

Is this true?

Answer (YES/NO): NO